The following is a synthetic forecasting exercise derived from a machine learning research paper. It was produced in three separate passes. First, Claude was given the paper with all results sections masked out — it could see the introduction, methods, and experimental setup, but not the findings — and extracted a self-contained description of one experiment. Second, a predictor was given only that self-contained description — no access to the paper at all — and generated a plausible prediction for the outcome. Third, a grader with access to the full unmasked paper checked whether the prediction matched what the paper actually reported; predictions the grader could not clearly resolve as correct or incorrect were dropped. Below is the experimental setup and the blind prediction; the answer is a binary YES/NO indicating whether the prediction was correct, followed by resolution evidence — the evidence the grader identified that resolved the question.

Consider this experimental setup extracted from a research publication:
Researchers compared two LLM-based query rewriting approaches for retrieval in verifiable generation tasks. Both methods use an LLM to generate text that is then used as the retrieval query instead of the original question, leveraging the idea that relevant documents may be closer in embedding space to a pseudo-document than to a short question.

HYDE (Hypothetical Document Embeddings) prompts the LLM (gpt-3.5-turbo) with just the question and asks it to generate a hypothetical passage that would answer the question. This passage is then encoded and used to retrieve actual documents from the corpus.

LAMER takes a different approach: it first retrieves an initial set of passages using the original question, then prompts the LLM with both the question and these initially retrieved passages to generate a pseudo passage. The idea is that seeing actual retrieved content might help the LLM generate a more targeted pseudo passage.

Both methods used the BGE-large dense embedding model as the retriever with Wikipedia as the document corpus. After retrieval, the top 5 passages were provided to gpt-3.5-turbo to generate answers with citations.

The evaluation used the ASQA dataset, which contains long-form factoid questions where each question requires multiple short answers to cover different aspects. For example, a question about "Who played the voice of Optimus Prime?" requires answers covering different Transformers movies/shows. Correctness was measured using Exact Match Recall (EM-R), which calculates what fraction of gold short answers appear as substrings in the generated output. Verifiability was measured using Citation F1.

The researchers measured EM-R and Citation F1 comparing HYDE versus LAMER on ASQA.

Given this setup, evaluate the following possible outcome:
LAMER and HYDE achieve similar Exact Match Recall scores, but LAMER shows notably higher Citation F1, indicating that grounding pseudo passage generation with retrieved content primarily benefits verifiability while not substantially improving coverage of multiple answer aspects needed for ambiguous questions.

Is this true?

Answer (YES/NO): NO